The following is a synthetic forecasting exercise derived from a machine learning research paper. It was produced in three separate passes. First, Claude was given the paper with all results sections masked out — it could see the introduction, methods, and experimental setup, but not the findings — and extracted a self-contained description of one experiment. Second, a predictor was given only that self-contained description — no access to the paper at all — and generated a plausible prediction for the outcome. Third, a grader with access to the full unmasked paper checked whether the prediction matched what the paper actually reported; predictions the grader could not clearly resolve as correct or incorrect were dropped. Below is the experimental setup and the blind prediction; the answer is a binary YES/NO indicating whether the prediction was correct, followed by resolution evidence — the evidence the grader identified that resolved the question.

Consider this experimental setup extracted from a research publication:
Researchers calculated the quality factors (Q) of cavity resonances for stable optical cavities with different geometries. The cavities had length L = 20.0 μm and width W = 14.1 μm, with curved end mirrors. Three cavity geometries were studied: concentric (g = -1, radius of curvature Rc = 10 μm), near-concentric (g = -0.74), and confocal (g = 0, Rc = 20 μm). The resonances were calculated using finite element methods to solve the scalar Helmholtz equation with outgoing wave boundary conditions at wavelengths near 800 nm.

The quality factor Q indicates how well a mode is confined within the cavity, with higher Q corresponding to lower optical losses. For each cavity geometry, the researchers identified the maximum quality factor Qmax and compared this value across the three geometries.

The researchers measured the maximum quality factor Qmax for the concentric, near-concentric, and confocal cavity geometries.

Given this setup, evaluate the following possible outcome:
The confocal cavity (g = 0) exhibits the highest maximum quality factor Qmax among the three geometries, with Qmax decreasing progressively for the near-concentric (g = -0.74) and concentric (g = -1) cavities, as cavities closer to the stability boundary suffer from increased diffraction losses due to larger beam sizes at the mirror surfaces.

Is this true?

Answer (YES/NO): NO